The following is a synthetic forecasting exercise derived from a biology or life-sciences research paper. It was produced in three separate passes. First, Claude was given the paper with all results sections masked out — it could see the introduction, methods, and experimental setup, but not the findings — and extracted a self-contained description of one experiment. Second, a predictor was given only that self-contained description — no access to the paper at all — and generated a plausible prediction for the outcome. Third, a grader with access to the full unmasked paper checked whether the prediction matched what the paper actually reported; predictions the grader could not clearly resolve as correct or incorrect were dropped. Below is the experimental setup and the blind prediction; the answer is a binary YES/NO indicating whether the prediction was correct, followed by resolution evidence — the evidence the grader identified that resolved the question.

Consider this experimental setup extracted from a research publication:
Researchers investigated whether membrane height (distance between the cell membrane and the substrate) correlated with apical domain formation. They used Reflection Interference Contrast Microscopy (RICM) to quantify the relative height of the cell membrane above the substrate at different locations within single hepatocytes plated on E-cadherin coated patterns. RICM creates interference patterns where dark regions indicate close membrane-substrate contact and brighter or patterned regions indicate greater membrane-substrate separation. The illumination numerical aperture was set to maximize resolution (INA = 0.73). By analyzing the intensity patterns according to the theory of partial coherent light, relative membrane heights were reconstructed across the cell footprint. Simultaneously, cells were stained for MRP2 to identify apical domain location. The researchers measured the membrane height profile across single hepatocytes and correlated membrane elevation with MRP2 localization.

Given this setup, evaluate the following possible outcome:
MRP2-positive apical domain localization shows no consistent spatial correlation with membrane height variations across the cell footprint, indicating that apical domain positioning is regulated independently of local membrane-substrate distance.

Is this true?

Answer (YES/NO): NO